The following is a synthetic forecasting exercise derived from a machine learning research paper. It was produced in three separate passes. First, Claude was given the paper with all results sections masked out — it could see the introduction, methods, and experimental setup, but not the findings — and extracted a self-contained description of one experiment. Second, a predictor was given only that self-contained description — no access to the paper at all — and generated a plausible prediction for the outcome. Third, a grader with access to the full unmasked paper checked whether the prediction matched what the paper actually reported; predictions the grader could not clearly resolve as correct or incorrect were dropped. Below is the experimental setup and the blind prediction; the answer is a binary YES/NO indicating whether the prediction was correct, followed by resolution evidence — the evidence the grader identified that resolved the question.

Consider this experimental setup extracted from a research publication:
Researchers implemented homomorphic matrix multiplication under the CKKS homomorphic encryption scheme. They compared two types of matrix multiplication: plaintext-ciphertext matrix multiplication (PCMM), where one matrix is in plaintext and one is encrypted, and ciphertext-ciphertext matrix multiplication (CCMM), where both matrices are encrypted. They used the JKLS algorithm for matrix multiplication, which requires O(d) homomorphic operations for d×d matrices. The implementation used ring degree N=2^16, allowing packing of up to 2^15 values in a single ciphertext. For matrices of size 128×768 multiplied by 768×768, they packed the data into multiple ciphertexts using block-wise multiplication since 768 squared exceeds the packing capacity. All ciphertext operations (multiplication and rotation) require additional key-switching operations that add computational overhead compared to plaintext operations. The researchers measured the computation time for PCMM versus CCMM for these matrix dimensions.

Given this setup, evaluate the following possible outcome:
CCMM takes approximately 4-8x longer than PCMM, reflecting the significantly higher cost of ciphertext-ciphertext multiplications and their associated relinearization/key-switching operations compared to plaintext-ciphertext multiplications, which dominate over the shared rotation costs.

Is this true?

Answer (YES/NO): YES